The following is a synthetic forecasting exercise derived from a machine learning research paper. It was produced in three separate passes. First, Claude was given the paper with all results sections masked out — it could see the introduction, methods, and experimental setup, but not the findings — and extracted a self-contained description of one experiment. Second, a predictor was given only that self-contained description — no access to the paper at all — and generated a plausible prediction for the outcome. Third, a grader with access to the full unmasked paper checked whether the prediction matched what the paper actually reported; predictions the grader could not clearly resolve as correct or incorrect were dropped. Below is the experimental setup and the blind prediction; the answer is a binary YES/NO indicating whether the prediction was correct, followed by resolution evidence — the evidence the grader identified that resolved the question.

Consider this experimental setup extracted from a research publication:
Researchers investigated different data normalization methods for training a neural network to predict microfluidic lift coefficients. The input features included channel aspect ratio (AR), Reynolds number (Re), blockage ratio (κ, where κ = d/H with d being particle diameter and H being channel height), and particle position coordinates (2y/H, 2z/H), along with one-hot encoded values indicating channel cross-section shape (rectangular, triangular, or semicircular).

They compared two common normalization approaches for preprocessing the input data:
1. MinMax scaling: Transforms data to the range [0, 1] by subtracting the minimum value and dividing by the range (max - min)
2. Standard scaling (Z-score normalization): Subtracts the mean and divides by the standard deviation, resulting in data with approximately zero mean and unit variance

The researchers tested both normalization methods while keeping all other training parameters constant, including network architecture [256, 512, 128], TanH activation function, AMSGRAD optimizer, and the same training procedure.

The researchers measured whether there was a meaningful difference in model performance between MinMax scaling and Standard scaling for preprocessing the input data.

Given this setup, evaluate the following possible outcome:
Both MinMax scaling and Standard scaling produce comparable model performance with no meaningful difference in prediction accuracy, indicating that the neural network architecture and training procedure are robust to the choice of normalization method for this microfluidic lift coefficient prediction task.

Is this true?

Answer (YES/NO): YES